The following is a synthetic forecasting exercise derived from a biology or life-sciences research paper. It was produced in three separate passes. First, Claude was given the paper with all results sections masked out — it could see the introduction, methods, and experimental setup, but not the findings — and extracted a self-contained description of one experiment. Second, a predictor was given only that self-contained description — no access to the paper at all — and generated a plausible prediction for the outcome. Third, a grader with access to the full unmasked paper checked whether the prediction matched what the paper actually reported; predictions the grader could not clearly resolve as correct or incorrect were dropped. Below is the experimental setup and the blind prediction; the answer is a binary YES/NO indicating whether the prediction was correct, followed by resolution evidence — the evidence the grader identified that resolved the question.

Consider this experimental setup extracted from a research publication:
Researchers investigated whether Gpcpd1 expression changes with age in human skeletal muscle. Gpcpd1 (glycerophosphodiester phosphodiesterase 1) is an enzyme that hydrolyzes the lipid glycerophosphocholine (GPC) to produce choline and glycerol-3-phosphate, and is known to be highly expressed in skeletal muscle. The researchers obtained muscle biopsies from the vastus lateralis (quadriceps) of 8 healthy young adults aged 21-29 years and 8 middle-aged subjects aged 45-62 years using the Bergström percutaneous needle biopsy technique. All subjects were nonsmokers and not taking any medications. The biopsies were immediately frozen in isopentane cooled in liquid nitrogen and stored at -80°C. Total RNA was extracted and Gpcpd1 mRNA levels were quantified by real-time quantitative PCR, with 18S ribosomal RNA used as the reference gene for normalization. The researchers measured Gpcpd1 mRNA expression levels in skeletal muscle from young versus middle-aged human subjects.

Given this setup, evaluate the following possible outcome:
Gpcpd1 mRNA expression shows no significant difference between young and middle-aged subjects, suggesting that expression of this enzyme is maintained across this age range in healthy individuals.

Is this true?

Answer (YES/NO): NO